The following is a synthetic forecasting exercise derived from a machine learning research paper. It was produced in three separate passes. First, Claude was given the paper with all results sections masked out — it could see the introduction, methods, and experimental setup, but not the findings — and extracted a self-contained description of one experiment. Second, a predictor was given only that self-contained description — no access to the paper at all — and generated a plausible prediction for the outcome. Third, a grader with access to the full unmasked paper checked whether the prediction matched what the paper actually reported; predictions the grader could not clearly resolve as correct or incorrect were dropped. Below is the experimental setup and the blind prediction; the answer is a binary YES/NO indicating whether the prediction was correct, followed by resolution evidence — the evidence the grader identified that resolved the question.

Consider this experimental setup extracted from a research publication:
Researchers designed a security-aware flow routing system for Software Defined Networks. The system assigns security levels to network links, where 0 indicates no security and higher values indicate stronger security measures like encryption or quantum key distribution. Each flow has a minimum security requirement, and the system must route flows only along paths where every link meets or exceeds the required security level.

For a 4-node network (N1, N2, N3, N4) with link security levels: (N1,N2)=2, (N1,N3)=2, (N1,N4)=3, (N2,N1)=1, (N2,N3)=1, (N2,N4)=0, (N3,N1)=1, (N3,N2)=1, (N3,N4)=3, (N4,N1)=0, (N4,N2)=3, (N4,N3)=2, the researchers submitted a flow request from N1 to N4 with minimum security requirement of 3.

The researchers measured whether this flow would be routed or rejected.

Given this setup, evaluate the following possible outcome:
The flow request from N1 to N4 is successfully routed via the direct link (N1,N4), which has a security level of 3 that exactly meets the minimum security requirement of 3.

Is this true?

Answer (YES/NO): YES